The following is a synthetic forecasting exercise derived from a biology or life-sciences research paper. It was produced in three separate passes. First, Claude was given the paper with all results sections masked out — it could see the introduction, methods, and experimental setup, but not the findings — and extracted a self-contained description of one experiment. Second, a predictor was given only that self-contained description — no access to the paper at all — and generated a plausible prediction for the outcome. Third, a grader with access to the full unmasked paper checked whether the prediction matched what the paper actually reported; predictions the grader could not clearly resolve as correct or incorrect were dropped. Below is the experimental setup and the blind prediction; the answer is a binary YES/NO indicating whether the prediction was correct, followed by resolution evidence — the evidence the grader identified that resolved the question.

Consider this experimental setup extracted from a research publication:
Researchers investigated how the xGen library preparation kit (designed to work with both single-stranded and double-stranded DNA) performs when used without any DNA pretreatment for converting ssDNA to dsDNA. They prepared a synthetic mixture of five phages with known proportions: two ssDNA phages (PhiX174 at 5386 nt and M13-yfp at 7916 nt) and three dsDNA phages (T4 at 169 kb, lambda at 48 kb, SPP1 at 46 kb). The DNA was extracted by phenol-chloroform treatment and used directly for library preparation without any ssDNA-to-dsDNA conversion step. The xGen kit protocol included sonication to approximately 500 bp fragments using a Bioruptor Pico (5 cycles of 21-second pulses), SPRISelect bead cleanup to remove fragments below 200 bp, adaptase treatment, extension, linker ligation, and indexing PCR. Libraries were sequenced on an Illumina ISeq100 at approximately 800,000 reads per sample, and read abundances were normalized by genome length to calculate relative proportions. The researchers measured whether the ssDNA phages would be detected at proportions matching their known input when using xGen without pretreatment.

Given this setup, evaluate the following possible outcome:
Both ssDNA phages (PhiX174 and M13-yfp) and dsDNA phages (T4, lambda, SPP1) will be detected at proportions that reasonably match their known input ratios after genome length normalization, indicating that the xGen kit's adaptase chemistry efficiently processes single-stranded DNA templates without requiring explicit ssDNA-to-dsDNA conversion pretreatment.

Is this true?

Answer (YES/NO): NO